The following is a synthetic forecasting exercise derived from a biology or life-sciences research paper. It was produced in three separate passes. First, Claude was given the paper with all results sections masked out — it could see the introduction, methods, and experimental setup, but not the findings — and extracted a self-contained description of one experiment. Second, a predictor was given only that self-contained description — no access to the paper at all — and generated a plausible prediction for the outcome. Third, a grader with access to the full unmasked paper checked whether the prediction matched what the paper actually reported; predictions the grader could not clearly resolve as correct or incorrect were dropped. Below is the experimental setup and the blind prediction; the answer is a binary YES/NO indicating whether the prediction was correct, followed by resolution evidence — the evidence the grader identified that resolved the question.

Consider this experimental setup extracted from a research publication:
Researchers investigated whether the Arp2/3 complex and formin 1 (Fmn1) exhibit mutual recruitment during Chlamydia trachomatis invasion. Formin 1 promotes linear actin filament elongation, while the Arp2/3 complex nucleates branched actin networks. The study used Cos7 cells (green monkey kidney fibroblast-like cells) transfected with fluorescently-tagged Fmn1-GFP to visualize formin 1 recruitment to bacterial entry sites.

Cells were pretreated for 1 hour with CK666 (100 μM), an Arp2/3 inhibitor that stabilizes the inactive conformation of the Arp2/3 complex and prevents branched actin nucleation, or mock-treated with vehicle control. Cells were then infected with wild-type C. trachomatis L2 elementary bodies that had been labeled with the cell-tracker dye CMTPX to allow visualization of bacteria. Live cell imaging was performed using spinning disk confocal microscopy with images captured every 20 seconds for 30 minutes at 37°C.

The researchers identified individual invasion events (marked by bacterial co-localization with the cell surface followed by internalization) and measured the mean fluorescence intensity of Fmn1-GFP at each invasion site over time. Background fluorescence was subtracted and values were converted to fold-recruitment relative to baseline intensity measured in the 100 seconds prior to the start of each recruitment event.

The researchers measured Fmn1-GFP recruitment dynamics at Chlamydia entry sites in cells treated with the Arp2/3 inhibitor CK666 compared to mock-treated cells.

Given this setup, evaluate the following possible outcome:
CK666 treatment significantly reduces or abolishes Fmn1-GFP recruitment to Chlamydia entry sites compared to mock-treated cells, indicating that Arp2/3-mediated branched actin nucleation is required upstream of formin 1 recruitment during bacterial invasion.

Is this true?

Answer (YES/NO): YES